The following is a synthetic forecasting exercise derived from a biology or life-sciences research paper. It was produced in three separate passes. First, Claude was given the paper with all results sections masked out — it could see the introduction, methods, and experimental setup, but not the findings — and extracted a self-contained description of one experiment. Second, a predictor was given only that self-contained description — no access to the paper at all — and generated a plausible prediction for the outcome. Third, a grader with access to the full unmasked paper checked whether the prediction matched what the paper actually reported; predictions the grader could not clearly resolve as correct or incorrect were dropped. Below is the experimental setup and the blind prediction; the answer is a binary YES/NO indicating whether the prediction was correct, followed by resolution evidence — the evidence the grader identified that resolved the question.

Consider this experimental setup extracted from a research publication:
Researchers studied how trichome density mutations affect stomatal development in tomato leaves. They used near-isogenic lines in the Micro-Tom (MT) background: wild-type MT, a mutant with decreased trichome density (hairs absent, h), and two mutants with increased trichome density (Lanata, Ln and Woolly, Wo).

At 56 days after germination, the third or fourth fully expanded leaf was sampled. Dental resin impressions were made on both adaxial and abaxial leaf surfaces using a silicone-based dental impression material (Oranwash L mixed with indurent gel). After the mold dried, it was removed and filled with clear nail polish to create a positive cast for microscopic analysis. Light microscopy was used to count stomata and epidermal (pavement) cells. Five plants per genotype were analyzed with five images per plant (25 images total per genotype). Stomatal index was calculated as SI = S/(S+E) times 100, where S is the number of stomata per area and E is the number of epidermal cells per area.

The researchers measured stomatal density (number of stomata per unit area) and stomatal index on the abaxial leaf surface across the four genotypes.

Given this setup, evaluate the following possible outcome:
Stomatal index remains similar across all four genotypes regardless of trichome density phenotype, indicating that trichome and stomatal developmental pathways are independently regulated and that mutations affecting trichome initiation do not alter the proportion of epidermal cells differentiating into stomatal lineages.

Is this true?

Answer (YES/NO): YES